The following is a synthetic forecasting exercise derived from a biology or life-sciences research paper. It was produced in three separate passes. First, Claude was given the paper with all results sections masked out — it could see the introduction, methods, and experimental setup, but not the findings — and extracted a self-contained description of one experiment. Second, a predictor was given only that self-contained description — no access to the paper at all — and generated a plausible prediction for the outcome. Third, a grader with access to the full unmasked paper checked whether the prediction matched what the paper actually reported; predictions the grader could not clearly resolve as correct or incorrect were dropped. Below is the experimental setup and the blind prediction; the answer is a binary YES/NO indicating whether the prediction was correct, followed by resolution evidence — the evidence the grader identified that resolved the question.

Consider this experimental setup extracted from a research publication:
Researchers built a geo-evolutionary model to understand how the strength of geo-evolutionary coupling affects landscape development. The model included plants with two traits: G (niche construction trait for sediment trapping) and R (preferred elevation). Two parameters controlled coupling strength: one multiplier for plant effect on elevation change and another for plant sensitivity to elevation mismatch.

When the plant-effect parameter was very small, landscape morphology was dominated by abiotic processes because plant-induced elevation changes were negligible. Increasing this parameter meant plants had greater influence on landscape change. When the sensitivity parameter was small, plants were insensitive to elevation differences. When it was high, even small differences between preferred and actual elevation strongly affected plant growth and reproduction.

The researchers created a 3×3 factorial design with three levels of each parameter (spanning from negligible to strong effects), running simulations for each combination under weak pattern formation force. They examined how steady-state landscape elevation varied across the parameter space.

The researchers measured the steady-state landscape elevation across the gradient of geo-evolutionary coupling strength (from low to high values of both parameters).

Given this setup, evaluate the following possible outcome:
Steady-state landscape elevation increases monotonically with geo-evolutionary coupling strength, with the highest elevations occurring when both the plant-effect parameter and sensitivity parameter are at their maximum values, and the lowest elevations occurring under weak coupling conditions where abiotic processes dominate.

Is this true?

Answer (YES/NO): YES